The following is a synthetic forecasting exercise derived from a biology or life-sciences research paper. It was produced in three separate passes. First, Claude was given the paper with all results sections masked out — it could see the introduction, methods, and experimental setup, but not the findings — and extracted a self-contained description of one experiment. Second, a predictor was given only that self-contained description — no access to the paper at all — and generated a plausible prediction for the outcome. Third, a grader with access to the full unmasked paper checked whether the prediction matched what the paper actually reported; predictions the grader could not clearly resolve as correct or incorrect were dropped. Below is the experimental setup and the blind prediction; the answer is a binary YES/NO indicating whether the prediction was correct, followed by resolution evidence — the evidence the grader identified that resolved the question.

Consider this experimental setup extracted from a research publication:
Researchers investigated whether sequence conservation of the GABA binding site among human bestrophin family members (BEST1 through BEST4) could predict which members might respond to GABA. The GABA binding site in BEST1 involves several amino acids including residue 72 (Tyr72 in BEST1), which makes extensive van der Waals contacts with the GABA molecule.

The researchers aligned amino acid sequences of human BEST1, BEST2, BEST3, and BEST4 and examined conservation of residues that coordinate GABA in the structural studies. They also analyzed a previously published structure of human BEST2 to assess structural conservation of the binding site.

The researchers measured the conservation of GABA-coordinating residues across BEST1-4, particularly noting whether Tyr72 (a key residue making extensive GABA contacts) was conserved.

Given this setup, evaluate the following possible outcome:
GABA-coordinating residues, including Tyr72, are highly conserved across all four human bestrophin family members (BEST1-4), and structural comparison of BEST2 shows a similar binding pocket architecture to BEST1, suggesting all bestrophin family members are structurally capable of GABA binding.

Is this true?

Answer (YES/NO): NO